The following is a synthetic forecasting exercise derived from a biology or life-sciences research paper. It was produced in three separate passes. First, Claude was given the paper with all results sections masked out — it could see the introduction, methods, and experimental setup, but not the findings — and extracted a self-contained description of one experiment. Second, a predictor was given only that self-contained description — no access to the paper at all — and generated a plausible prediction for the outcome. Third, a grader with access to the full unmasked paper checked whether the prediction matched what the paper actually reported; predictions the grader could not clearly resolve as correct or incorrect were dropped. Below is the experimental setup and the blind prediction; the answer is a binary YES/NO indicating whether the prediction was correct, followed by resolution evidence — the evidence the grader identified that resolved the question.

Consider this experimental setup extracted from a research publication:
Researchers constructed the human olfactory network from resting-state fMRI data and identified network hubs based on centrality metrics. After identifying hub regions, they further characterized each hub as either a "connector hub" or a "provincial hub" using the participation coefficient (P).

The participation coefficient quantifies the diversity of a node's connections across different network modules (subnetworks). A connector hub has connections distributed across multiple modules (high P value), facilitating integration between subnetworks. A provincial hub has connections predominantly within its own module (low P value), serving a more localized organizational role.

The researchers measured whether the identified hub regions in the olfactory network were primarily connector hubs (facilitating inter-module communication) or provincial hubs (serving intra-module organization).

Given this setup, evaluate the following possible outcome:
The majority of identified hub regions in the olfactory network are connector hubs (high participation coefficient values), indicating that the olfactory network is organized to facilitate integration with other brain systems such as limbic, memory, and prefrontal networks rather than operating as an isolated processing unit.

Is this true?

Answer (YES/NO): YES